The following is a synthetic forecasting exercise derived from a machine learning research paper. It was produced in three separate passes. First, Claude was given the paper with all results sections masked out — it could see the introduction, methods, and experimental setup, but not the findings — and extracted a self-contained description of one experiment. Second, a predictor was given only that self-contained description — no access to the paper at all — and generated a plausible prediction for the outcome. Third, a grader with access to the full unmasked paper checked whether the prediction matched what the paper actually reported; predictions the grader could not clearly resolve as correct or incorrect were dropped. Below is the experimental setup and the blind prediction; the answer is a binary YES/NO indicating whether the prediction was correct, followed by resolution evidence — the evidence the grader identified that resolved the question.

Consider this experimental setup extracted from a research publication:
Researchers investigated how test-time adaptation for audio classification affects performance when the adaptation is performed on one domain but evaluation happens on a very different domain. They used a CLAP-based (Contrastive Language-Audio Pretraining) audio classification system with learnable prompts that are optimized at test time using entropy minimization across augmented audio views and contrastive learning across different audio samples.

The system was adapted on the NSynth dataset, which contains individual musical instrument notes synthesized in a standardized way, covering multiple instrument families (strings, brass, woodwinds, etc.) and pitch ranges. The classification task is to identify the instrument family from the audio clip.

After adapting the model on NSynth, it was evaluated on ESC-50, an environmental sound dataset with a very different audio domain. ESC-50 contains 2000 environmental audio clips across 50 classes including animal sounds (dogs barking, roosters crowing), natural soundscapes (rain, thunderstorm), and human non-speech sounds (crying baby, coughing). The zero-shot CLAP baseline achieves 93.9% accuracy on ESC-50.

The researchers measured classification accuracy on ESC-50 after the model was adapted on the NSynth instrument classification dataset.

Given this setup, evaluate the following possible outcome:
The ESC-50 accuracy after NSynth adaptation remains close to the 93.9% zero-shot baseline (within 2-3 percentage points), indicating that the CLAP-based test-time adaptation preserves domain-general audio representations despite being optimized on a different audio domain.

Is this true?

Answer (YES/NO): YES